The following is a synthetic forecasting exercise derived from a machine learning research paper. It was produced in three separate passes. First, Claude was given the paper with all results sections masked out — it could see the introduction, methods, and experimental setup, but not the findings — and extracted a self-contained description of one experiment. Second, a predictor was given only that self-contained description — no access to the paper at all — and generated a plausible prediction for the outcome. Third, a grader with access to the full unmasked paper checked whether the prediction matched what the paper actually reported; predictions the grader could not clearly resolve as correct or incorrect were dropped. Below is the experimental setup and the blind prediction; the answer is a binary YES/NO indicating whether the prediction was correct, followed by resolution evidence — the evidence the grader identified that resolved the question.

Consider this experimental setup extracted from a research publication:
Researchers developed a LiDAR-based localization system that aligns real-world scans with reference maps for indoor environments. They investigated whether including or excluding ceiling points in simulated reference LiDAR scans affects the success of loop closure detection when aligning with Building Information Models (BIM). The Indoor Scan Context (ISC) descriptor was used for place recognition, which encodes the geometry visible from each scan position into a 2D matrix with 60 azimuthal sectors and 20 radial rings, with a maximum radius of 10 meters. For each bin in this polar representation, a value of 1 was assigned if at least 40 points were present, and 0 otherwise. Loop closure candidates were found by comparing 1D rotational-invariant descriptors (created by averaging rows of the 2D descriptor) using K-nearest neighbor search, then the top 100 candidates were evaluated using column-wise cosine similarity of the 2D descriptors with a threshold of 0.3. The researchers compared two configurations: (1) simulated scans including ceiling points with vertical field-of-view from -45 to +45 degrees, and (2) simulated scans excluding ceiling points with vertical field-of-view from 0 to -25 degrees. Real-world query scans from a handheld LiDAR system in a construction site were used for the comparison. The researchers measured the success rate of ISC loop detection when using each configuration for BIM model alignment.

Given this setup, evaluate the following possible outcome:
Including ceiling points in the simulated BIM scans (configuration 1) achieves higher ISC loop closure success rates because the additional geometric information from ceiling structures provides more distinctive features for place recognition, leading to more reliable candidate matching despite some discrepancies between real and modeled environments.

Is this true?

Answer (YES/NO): NO